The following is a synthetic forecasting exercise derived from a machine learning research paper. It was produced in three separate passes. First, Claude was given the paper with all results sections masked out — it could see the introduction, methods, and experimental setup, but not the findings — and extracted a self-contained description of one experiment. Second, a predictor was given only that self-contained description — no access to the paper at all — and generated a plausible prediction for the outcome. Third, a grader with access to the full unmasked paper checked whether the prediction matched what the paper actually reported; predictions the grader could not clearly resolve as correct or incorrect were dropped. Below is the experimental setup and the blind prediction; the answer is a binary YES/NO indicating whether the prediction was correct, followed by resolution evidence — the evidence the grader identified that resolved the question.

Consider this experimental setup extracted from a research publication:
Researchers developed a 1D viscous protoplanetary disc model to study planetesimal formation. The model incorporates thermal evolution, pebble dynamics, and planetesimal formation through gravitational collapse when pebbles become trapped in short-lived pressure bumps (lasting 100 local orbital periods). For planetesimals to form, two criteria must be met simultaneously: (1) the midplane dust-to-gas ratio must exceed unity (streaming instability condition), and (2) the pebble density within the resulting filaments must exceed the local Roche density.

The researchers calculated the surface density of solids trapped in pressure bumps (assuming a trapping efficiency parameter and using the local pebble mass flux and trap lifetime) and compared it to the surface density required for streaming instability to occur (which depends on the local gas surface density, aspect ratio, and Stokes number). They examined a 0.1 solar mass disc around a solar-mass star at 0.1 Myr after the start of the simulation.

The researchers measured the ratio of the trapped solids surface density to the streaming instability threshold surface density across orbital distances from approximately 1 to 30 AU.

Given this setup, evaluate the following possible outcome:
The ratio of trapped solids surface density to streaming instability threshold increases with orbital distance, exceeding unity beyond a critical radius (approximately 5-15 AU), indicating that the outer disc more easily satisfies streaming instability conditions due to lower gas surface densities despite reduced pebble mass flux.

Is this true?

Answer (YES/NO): NO